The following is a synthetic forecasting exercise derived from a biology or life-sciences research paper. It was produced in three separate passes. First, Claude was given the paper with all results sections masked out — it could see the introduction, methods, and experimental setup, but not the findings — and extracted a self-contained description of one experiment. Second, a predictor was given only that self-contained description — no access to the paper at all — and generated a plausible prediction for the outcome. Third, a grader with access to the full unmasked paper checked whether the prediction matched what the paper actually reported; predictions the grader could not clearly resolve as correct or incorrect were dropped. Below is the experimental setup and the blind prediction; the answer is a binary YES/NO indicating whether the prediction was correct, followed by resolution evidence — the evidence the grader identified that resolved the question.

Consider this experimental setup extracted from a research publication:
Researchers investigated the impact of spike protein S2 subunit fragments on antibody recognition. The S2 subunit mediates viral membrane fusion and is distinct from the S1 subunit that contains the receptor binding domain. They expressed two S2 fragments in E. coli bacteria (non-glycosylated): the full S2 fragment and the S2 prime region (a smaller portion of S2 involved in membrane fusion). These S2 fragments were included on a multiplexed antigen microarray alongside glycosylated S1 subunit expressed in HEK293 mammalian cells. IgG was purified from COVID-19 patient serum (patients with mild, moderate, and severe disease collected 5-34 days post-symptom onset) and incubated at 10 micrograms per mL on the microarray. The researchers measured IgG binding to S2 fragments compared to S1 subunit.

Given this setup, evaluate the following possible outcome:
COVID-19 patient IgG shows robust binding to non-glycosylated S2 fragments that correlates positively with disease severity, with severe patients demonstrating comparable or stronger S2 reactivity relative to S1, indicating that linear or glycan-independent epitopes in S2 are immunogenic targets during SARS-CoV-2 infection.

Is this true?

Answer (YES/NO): NO